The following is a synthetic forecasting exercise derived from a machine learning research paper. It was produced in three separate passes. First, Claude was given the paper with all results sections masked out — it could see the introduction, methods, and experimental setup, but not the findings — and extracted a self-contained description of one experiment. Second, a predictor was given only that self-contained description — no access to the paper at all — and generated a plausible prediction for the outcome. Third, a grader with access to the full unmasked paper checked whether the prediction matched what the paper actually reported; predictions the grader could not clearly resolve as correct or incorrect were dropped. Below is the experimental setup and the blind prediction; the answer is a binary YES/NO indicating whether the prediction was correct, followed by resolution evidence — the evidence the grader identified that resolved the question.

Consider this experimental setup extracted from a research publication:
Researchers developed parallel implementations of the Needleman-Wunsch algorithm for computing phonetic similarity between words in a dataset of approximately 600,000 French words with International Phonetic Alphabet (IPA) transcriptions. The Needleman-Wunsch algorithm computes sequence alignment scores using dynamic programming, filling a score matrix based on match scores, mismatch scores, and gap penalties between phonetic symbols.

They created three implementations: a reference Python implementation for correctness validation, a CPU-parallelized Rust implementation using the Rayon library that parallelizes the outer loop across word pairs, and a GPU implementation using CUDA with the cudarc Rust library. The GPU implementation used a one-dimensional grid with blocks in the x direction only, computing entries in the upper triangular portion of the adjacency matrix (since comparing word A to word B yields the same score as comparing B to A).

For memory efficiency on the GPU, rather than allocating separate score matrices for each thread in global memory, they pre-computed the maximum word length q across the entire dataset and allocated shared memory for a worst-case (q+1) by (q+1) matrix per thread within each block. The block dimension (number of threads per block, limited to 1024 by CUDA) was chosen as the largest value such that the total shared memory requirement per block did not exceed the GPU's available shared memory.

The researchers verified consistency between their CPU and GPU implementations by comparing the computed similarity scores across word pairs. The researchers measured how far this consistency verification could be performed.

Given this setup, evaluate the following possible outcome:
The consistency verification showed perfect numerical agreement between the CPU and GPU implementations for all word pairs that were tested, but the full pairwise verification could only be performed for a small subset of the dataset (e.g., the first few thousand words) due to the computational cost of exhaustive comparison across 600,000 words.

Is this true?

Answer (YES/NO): NO